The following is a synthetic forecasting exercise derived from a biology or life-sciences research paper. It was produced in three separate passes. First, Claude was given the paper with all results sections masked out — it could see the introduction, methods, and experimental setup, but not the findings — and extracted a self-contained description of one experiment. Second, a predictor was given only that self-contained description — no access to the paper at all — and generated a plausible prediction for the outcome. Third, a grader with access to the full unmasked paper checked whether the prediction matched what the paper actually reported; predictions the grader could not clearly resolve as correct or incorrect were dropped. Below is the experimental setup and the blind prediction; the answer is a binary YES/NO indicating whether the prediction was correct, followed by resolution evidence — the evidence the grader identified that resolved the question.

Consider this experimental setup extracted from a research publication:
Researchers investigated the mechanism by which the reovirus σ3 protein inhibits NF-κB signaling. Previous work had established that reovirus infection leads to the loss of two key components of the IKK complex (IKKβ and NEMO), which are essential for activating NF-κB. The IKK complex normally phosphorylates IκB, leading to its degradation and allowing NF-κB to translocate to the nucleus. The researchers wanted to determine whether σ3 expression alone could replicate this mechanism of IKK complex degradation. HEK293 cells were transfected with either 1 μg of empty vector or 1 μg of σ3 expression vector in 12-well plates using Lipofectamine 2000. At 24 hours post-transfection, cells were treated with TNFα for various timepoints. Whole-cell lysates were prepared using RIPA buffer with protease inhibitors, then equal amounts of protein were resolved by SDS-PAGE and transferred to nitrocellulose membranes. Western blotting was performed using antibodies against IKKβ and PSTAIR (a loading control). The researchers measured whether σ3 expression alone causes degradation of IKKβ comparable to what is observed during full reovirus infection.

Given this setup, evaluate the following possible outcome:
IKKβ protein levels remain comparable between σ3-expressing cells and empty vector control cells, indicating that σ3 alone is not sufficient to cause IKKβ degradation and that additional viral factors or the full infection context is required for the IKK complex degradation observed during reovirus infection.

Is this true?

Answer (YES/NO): YES